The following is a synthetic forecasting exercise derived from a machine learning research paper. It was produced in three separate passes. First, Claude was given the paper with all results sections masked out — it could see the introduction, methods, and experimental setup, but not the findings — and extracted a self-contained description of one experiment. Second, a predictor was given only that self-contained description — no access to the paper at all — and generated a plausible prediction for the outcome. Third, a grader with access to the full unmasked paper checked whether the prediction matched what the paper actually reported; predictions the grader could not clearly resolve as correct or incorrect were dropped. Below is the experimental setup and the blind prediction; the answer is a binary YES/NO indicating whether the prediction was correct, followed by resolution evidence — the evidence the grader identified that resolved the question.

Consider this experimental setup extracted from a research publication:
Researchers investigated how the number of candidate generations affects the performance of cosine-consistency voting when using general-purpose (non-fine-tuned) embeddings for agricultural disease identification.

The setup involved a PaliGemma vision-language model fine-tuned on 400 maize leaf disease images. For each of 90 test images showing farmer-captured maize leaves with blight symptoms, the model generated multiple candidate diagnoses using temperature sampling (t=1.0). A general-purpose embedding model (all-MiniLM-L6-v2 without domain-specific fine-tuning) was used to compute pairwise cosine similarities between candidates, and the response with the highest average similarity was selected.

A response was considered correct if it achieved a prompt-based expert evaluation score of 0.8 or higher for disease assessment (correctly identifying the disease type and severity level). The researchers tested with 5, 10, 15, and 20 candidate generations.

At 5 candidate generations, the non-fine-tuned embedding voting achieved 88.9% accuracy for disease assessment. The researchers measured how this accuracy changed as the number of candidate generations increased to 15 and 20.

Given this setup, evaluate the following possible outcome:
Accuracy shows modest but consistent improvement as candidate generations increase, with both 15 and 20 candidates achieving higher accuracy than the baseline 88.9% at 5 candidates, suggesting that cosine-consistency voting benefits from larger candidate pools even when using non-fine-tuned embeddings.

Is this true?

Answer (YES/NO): NO